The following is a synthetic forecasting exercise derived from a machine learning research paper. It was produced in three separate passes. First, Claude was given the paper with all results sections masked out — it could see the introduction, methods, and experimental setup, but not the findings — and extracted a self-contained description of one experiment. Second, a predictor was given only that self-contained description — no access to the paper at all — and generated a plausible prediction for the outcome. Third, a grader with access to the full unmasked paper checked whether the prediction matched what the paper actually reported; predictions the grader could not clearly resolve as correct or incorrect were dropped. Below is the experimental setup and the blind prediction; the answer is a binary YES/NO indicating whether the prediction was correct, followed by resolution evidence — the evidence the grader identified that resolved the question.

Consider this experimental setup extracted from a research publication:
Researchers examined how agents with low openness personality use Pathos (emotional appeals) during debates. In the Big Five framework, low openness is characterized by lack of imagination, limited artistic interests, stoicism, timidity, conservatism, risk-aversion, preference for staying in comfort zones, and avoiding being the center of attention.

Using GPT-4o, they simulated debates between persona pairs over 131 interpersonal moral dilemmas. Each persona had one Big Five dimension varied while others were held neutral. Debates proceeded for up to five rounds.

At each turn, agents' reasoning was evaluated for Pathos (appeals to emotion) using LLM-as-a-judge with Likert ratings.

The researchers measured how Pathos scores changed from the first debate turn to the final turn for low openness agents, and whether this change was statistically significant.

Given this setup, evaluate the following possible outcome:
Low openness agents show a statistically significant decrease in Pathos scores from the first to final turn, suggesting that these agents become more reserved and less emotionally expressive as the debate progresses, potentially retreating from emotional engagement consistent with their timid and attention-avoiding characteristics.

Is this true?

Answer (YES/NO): YES